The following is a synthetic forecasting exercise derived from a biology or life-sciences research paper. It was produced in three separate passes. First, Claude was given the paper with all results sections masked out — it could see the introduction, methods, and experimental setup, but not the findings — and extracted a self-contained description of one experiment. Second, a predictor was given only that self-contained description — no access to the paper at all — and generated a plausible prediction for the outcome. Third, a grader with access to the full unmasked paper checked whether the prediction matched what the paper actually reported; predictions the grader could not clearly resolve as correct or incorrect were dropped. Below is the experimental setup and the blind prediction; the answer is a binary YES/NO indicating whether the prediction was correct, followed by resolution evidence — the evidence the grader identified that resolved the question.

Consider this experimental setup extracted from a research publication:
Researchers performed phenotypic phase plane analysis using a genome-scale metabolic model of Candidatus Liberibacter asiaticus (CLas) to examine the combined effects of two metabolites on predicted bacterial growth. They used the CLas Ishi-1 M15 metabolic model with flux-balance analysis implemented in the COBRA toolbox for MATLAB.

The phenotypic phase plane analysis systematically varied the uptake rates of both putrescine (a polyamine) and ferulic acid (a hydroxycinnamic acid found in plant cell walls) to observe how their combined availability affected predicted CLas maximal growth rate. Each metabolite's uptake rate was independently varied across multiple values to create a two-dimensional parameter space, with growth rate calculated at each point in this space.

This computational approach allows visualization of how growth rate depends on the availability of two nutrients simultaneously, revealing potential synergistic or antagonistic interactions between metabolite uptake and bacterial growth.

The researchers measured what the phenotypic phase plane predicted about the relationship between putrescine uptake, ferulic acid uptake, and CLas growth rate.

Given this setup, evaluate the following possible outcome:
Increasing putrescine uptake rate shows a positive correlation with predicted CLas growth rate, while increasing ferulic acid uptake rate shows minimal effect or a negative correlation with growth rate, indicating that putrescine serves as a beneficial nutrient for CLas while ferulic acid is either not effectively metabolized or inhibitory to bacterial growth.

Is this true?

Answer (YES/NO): YES